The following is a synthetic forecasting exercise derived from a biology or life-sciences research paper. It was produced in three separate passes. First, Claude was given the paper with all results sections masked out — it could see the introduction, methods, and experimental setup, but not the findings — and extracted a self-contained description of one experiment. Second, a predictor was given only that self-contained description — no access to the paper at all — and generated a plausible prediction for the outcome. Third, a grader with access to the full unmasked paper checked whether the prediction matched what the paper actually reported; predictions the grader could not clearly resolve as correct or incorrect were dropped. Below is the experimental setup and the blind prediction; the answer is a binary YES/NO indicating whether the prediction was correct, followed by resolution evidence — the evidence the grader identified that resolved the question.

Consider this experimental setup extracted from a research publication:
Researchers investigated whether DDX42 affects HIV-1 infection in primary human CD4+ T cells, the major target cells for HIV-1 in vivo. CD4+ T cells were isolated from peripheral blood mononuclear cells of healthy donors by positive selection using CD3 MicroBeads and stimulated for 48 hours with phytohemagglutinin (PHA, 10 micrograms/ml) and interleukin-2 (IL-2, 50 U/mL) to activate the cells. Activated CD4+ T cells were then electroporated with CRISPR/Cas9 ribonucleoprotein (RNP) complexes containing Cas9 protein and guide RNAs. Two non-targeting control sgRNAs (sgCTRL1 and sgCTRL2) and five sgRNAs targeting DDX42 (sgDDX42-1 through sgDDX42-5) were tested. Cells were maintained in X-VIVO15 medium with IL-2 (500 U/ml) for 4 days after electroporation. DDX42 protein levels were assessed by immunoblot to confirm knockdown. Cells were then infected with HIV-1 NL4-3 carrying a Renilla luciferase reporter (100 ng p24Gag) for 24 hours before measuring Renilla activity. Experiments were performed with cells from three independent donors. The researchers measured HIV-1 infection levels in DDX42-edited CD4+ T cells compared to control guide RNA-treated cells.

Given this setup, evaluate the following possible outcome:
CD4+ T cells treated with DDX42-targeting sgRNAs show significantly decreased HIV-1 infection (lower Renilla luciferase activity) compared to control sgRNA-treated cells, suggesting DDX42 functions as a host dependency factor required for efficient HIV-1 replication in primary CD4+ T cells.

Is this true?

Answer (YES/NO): NO